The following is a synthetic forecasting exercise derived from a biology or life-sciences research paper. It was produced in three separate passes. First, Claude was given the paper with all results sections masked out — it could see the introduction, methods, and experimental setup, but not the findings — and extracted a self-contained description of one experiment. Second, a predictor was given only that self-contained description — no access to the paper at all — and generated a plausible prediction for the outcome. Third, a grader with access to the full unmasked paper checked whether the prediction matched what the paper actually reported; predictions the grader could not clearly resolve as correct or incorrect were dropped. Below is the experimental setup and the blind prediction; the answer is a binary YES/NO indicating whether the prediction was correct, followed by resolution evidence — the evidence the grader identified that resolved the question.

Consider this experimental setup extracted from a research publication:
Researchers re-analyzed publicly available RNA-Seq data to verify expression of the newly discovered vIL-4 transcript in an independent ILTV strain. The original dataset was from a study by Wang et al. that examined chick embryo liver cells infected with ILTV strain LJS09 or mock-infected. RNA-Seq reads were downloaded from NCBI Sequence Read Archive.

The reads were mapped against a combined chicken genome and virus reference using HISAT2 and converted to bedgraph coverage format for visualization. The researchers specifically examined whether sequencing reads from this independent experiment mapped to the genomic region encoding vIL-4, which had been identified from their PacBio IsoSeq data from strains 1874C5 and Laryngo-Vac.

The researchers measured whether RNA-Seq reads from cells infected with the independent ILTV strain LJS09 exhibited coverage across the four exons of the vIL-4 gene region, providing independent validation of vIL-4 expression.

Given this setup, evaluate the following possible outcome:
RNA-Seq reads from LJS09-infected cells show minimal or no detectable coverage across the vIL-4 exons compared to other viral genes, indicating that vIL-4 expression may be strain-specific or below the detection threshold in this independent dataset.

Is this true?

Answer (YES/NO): NO